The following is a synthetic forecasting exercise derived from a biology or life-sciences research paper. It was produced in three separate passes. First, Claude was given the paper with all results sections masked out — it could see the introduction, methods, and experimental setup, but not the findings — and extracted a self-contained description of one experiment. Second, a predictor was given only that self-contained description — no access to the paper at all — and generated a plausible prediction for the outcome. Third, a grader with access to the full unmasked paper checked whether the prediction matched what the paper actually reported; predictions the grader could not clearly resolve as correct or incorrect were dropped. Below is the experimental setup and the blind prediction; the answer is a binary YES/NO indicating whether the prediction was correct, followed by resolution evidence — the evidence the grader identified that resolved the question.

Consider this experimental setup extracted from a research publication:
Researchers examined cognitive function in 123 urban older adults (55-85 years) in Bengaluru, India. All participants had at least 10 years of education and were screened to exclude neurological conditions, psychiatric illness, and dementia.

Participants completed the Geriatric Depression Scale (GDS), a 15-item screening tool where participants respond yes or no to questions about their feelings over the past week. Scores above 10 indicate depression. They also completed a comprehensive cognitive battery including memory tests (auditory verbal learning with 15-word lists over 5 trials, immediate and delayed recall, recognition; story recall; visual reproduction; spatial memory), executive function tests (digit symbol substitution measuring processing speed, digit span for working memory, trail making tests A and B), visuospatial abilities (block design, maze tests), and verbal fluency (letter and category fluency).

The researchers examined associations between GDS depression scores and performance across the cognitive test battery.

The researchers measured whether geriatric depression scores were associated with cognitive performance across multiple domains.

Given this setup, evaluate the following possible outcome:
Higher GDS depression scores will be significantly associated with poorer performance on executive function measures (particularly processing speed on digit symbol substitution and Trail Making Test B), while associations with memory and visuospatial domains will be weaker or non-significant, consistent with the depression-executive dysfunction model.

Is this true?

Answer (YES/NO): NO